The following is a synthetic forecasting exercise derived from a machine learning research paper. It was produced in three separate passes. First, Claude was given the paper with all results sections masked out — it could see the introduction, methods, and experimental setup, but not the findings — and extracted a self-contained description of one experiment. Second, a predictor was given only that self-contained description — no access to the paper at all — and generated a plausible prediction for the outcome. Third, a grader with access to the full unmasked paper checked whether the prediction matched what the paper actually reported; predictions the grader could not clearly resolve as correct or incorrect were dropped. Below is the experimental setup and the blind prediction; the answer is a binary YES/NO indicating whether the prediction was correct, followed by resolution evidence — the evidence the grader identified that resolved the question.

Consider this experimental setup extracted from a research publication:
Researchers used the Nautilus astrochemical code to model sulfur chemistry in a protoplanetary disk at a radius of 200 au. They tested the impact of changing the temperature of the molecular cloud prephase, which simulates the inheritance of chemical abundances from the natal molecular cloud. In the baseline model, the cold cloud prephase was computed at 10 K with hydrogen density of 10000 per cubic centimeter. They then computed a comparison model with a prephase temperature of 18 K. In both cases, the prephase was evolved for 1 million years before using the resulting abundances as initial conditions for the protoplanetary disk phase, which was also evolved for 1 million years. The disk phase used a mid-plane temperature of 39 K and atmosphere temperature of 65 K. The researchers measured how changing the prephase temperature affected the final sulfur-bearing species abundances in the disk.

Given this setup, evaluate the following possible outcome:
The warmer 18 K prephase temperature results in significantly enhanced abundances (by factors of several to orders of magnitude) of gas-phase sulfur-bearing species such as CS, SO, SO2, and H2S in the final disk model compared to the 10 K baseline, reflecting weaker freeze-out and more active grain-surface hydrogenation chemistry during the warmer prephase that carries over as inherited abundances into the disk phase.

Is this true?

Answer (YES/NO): NO